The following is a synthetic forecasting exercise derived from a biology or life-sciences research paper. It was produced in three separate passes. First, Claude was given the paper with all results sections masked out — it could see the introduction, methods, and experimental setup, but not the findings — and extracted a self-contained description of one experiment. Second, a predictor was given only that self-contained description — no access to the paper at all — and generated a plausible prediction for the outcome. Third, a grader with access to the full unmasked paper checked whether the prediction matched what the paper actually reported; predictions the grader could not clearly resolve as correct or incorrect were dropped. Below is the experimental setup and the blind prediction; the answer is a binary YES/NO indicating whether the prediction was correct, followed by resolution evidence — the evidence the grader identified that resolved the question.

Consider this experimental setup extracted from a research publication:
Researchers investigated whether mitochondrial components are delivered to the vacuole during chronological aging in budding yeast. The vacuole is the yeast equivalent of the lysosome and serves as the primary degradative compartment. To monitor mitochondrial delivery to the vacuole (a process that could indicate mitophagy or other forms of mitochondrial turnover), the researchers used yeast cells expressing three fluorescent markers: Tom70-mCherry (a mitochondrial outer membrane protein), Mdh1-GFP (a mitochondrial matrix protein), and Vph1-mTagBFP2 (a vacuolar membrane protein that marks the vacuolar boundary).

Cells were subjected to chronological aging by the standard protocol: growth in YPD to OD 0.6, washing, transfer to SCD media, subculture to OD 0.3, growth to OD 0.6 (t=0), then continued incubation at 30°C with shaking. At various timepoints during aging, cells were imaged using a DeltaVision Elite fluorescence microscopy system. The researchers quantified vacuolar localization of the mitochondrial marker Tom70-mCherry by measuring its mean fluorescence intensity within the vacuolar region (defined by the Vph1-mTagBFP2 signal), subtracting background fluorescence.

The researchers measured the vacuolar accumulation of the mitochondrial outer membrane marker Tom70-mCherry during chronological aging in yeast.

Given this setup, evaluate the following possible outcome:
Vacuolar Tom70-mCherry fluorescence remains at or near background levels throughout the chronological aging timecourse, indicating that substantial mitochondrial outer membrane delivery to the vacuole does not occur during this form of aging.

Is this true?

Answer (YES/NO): YES